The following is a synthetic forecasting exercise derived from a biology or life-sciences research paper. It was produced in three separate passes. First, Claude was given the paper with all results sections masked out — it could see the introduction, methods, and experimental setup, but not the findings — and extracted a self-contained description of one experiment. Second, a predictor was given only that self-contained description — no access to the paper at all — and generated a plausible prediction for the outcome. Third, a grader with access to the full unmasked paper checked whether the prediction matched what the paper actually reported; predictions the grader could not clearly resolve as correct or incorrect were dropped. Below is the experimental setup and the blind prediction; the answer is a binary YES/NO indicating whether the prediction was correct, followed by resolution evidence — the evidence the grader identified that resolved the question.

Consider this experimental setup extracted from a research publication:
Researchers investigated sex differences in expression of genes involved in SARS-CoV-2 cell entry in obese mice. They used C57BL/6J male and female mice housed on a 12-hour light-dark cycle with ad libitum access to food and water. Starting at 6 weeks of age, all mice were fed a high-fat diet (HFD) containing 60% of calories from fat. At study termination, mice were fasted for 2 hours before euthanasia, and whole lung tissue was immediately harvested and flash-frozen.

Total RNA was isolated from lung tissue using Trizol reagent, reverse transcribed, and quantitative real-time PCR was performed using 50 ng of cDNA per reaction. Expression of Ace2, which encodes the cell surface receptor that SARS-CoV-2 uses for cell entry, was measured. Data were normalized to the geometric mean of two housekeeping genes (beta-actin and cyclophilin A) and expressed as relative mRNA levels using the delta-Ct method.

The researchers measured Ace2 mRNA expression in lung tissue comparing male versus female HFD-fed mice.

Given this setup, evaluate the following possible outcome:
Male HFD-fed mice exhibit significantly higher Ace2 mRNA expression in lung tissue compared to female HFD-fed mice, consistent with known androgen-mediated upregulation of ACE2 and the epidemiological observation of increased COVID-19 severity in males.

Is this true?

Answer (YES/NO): NO